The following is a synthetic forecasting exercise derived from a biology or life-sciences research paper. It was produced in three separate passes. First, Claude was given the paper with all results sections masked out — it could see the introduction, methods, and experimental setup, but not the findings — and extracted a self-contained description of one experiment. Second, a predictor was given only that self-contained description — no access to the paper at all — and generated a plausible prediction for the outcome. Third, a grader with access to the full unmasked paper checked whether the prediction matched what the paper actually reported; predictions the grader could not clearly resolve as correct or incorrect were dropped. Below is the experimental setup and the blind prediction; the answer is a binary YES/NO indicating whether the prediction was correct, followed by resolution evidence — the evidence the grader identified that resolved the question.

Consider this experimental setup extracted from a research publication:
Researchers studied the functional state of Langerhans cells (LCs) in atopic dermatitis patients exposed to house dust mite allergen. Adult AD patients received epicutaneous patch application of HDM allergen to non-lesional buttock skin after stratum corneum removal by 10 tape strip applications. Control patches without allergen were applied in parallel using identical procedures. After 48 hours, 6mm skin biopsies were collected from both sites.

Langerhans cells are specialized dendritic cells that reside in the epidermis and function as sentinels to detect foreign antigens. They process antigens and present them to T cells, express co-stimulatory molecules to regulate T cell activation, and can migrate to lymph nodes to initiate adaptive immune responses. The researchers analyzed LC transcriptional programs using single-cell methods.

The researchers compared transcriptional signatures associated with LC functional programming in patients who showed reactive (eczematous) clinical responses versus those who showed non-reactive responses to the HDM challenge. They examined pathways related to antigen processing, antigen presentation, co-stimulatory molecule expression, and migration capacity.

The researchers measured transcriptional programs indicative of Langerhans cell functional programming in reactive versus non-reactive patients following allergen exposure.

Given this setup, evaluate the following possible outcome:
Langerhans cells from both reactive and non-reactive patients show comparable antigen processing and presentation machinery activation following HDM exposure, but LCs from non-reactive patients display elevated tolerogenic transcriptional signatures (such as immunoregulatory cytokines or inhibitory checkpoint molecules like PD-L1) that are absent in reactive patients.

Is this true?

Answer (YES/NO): NO